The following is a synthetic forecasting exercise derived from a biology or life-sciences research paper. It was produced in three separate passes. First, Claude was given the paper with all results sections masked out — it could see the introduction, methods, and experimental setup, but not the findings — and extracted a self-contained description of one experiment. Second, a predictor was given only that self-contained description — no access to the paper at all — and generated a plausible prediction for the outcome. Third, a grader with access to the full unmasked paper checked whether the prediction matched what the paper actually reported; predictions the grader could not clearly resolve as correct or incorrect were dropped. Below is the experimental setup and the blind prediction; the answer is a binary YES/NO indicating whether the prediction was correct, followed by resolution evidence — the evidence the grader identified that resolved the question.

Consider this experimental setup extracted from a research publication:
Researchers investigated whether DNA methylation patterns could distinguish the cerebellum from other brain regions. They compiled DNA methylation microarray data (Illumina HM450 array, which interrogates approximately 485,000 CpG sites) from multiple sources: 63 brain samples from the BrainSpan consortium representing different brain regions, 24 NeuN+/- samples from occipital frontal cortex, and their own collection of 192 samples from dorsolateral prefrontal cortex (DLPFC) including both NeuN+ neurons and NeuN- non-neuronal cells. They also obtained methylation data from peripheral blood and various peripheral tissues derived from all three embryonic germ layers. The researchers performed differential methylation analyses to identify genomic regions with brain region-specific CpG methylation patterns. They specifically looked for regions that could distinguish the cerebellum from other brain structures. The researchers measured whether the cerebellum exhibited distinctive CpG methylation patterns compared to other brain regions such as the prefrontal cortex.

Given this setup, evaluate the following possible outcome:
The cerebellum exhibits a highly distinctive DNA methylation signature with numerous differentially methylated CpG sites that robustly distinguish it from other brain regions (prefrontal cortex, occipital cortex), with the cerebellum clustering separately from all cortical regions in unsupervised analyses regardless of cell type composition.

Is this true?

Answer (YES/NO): NO